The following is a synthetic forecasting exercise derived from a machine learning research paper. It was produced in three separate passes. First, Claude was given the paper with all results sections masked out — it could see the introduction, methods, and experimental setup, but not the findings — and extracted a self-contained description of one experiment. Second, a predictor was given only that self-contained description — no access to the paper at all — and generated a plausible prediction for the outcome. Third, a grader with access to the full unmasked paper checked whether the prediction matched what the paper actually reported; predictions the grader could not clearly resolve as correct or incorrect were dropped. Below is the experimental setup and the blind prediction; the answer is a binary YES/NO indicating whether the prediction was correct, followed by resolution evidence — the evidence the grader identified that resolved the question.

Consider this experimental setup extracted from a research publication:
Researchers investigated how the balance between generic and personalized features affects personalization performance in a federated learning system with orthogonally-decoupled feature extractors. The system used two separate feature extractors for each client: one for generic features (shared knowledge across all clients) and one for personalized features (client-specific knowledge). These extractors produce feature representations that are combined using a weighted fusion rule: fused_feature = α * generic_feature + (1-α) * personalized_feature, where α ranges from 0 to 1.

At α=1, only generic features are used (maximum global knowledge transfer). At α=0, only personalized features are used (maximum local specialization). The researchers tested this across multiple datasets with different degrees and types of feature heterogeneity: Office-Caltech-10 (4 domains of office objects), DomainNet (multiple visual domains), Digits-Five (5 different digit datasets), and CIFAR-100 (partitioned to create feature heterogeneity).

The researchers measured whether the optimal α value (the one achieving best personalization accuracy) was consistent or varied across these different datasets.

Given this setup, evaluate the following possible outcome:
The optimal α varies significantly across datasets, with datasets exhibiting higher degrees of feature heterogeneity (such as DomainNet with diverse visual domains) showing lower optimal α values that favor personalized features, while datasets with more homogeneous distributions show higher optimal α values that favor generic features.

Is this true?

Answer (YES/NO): NO